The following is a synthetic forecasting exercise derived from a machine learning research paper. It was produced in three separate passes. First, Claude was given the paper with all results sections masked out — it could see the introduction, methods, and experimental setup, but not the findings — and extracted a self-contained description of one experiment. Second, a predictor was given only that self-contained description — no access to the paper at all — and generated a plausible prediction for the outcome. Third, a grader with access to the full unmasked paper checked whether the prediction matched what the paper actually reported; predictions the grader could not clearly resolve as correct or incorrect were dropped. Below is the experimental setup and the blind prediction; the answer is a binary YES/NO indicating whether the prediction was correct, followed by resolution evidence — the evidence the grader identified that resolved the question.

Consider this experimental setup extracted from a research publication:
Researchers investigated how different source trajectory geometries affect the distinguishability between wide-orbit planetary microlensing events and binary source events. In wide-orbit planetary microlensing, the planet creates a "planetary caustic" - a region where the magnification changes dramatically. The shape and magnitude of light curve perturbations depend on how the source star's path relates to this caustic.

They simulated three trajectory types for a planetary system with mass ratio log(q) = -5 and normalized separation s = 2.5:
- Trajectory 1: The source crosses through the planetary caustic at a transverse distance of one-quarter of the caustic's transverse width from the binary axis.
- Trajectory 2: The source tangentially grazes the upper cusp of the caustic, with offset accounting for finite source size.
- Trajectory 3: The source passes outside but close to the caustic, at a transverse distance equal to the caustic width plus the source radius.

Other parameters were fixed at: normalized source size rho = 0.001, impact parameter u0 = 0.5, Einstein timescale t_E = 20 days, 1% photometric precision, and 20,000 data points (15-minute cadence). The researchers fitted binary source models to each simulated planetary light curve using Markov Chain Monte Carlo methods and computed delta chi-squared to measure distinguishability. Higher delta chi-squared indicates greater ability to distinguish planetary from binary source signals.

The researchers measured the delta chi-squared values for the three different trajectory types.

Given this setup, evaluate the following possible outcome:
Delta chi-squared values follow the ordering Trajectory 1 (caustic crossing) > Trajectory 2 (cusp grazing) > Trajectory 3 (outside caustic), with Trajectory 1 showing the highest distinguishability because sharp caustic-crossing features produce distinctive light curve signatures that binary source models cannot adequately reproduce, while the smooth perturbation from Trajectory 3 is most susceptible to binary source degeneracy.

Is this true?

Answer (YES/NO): YES